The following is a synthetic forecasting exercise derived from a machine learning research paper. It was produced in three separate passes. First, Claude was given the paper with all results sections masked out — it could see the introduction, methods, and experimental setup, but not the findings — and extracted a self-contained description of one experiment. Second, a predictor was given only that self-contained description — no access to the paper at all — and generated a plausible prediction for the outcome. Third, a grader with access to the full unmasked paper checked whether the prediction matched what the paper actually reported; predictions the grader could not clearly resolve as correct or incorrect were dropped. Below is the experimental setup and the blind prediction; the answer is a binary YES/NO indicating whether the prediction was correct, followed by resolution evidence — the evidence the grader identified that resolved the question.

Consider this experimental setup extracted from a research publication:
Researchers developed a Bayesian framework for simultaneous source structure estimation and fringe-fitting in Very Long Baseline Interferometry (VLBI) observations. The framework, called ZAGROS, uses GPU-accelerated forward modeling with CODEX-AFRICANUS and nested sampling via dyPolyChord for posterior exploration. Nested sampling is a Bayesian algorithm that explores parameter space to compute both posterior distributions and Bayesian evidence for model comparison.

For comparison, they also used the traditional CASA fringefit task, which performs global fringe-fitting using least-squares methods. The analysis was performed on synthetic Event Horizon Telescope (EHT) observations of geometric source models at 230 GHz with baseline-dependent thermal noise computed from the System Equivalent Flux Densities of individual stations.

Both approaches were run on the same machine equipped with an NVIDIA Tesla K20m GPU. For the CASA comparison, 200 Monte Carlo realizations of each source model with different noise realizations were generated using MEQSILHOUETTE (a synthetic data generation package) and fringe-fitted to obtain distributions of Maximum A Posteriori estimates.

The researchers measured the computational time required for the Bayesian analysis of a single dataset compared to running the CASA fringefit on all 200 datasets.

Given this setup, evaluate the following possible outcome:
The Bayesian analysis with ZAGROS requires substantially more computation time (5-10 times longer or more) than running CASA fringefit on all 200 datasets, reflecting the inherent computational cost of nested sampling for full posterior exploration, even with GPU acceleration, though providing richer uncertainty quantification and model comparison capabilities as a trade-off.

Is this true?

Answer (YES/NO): YES